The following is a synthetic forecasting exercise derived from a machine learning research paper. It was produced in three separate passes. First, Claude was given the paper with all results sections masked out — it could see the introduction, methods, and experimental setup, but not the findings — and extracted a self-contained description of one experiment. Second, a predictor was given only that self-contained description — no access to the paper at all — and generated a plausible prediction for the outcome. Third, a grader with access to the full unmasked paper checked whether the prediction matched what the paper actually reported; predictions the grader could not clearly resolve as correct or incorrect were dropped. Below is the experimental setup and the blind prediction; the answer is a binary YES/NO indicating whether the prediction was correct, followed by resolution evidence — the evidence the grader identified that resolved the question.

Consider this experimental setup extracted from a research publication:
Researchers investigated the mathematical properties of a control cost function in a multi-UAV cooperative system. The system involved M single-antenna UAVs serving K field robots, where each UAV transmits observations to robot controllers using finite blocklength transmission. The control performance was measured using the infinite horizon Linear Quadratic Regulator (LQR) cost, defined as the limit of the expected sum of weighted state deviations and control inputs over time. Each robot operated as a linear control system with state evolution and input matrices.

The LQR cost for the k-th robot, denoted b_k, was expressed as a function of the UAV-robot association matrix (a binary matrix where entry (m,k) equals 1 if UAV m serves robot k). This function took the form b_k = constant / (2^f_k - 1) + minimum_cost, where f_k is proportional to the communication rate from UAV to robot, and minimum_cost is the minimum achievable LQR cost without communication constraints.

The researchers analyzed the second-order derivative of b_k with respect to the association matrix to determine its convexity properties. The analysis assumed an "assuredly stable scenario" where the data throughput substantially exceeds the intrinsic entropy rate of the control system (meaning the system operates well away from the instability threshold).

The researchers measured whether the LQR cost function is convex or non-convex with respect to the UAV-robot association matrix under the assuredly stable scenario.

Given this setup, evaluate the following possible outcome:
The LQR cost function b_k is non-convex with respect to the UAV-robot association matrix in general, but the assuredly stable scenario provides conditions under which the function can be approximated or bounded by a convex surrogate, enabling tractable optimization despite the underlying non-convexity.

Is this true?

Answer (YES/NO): NO